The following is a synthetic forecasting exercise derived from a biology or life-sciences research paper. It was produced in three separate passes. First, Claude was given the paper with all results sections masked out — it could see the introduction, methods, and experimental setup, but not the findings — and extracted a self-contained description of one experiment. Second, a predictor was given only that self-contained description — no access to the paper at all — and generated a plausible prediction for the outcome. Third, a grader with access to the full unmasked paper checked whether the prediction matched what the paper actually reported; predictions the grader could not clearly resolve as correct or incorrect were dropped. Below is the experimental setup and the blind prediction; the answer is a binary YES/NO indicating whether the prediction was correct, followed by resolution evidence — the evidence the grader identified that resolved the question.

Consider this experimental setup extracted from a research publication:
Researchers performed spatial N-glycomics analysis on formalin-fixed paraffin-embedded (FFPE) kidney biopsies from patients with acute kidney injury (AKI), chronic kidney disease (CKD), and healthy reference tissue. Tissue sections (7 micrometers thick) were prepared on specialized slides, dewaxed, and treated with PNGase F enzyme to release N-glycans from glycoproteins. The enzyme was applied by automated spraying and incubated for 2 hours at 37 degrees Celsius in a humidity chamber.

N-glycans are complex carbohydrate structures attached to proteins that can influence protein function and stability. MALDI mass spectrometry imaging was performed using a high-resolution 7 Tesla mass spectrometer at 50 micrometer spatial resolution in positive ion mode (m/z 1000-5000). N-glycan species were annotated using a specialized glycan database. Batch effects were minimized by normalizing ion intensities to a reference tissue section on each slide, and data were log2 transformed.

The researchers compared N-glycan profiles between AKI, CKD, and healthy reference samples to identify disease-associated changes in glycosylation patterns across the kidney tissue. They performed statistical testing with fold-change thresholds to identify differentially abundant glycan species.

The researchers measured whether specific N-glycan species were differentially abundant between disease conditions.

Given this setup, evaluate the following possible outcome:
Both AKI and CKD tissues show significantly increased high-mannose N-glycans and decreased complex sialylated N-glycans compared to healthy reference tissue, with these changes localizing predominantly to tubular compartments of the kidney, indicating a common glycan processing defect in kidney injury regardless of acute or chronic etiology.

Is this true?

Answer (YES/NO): NO